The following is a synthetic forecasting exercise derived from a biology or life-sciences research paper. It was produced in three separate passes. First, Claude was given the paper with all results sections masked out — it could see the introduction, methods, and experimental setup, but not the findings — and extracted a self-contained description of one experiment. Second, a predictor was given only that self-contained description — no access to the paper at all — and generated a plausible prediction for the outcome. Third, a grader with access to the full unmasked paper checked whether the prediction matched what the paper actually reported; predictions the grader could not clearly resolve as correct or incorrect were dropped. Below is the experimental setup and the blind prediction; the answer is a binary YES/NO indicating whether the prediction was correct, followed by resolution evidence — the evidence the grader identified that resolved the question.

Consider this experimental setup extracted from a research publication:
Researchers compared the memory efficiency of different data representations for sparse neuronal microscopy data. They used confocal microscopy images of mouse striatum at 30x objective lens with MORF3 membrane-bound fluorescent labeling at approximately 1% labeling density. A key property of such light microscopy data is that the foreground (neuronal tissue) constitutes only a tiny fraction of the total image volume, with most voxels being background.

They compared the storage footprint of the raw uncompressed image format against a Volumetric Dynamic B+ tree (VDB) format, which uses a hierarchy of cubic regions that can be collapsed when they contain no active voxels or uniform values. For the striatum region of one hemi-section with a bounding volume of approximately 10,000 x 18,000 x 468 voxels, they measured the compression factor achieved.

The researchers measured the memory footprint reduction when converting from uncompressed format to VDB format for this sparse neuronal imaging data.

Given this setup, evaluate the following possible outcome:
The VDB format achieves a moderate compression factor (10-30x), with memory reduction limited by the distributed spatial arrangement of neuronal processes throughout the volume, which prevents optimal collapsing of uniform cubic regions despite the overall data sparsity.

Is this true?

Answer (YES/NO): NO